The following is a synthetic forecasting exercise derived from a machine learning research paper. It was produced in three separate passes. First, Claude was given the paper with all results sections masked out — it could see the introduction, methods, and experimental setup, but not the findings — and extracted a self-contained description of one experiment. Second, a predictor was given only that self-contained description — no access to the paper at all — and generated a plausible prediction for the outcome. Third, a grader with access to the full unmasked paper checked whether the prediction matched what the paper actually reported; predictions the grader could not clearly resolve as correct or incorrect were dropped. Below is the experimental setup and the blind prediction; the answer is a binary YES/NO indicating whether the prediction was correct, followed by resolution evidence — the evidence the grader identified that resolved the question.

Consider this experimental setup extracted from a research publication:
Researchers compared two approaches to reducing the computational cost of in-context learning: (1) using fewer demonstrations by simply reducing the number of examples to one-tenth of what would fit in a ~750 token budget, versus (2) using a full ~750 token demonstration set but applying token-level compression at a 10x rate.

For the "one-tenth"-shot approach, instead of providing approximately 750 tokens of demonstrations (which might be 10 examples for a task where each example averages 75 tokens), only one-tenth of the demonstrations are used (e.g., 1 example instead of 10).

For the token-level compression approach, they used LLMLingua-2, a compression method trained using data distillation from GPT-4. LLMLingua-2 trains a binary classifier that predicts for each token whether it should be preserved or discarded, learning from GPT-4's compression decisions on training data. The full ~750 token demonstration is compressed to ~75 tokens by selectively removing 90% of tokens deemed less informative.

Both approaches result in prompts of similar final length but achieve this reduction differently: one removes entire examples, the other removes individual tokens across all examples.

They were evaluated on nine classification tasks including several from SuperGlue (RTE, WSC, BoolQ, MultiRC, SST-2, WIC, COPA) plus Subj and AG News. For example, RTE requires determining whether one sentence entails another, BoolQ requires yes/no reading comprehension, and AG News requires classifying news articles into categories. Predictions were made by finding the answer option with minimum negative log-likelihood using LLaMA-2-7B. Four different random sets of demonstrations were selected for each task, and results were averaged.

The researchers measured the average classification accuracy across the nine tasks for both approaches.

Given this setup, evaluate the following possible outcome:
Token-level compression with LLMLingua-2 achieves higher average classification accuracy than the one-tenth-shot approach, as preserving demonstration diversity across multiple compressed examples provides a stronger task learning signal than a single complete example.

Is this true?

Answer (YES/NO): NO